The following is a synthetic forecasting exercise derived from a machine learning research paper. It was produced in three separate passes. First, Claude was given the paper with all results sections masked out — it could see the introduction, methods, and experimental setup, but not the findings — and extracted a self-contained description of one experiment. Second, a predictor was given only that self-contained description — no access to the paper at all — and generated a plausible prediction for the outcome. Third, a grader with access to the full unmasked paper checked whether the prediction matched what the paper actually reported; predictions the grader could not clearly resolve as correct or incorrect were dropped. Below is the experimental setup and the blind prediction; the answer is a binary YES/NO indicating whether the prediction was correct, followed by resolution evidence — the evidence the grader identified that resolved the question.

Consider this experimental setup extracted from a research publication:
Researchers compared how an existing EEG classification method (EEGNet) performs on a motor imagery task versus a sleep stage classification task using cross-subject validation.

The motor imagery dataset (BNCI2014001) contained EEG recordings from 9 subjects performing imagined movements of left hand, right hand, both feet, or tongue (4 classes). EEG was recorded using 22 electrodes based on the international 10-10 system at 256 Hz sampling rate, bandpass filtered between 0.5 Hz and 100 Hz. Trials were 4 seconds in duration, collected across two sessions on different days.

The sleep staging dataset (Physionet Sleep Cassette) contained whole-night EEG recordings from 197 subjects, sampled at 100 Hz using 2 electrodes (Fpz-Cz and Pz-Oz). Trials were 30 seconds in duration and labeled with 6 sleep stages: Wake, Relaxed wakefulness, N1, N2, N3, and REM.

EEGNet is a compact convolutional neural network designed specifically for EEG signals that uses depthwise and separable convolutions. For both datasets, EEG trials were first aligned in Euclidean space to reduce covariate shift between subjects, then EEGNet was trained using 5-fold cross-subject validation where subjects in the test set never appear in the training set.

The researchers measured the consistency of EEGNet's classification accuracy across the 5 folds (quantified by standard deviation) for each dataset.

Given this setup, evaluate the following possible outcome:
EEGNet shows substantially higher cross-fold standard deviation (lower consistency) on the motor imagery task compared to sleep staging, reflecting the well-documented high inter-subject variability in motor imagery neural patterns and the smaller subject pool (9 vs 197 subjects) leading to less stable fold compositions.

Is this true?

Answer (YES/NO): YES